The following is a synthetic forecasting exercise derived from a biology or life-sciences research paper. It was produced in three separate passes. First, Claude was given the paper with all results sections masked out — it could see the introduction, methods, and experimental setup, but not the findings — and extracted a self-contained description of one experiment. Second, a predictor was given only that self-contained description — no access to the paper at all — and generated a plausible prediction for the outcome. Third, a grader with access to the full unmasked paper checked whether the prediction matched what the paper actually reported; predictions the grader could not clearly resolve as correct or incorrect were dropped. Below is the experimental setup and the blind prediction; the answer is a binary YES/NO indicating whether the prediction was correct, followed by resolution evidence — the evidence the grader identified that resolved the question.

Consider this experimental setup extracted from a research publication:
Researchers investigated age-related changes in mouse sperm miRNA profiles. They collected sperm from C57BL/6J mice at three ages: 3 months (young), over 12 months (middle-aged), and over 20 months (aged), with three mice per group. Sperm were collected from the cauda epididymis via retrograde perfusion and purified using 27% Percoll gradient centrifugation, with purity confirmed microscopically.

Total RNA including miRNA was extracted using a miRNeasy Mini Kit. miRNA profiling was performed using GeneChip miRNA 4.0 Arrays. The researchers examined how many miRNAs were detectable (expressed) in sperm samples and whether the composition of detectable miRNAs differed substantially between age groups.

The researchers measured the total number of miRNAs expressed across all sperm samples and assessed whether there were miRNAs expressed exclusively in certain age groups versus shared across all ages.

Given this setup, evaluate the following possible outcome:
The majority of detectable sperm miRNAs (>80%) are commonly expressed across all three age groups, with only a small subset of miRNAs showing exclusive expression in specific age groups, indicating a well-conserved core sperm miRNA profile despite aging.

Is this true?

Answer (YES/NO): NO